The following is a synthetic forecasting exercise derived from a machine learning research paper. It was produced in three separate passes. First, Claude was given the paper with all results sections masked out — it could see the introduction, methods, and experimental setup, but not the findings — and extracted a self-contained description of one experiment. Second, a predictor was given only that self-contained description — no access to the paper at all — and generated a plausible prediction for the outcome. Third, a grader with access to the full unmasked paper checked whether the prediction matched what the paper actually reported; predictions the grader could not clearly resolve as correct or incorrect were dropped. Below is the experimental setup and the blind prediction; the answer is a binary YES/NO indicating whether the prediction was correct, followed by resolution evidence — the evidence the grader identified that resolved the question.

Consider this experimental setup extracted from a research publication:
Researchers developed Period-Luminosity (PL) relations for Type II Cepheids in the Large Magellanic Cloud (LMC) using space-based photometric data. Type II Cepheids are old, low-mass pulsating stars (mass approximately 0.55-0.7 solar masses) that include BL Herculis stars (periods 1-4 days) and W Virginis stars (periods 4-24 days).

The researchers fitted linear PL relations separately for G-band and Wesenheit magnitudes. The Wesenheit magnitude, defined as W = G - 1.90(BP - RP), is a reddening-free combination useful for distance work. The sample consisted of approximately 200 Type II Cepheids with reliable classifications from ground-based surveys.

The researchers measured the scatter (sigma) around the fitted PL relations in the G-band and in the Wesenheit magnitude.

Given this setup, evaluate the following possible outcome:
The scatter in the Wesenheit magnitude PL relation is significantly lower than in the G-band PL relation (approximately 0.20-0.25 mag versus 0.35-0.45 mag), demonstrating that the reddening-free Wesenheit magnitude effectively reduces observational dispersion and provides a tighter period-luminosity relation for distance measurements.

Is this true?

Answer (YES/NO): NO